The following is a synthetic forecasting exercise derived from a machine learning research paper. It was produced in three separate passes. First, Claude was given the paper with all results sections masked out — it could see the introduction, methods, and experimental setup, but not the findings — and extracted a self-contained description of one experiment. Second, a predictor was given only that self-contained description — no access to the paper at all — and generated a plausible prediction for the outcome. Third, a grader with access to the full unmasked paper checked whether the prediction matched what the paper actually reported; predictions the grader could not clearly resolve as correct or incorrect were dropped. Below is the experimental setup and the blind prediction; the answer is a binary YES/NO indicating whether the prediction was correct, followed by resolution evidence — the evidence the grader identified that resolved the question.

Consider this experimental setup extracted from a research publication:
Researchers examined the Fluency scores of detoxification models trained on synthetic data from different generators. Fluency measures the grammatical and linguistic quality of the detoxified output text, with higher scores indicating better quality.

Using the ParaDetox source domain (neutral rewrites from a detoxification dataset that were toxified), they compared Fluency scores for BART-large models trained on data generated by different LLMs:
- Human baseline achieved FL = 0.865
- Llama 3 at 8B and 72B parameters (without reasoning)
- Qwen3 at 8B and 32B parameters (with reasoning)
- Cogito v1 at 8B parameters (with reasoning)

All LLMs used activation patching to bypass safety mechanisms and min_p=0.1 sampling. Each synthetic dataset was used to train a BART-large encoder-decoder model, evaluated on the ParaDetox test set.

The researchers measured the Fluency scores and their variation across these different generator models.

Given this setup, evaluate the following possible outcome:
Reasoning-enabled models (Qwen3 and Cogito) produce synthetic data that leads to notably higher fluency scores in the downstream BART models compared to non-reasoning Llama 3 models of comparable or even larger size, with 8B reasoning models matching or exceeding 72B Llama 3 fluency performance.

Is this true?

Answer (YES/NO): NO